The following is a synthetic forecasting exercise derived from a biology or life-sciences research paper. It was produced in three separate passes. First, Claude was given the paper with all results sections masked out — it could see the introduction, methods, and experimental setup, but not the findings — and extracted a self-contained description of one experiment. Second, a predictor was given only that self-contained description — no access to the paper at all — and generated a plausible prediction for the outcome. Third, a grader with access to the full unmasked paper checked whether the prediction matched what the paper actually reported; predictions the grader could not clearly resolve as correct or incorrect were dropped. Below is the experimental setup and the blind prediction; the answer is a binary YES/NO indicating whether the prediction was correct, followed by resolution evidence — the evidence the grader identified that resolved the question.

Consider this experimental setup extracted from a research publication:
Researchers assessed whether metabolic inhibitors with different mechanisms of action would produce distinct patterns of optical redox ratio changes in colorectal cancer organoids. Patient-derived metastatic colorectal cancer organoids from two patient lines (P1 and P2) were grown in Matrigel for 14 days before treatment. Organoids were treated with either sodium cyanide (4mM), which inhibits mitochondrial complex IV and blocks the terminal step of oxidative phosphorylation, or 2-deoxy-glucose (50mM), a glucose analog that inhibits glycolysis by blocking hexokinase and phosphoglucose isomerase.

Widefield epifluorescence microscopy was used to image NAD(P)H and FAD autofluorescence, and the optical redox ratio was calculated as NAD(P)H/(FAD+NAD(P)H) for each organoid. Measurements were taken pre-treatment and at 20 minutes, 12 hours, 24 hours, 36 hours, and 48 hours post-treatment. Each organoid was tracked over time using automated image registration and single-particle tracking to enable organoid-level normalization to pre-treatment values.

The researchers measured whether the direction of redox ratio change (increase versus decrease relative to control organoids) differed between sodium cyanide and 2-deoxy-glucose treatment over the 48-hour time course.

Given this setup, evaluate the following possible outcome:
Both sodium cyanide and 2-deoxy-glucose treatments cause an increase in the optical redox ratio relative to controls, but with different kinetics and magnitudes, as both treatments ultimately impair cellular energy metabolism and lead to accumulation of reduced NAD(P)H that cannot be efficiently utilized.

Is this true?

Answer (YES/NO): NO